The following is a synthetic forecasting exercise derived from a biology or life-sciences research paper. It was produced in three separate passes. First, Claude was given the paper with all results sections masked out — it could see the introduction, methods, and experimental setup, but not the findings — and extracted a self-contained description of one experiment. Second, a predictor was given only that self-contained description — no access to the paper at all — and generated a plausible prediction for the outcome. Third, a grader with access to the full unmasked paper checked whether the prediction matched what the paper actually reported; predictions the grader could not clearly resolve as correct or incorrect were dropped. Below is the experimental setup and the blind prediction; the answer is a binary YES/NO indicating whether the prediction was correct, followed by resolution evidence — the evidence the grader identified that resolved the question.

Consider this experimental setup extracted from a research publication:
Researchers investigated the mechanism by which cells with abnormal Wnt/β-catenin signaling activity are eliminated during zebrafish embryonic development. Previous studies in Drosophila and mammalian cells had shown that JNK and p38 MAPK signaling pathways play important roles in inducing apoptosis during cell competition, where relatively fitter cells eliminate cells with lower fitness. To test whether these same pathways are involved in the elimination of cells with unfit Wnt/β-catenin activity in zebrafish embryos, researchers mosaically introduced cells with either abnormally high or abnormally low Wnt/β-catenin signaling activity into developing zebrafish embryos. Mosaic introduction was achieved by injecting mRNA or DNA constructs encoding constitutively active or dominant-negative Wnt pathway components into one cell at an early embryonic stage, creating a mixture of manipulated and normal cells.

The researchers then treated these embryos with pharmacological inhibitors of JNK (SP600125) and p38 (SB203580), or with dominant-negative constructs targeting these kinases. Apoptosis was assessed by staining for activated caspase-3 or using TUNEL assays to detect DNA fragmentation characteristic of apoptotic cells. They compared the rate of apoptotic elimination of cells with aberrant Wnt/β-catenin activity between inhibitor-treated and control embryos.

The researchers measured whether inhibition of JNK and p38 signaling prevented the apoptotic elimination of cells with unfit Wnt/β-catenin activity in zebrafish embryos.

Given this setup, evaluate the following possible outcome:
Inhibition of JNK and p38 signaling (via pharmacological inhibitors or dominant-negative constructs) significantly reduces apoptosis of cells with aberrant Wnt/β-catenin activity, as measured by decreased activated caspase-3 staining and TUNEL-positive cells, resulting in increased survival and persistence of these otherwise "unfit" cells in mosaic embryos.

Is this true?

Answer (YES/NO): NO